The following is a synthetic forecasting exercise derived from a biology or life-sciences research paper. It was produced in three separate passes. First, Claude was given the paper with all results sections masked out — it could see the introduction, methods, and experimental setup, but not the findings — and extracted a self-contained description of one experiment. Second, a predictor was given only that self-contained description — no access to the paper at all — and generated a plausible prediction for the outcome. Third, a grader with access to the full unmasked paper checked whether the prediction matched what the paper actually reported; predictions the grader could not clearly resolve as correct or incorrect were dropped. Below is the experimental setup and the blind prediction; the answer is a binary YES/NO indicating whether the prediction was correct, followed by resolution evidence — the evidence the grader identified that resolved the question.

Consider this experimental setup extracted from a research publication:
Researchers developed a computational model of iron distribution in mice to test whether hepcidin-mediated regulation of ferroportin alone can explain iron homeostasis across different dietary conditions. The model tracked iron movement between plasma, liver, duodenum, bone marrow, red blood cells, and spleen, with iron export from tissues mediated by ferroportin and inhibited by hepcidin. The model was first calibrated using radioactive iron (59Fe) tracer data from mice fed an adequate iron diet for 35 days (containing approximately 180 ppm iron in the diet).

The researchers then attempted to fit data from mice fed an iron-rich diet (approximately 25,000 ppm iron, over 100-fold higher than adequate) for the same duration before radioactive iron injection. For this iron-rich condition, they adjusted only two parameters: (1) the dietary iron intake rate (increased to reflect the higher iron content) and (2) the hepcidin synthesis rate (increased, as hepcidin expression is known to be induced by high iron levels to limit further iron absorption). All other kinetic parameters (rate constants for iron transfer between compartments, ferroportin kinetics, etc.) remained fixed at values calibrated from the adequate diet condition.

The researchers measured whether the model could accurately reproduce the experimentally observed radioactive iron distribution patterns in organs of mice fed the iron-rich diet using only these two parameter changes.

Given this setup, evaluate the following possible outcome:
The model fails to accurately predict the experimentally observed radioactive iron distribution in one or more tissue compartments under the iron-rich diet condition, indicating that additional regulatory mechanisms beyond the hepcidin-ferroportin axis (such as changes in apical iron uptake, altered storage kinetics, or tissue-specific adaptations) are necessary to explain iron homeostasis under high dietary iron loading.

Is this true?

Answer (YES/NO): YES